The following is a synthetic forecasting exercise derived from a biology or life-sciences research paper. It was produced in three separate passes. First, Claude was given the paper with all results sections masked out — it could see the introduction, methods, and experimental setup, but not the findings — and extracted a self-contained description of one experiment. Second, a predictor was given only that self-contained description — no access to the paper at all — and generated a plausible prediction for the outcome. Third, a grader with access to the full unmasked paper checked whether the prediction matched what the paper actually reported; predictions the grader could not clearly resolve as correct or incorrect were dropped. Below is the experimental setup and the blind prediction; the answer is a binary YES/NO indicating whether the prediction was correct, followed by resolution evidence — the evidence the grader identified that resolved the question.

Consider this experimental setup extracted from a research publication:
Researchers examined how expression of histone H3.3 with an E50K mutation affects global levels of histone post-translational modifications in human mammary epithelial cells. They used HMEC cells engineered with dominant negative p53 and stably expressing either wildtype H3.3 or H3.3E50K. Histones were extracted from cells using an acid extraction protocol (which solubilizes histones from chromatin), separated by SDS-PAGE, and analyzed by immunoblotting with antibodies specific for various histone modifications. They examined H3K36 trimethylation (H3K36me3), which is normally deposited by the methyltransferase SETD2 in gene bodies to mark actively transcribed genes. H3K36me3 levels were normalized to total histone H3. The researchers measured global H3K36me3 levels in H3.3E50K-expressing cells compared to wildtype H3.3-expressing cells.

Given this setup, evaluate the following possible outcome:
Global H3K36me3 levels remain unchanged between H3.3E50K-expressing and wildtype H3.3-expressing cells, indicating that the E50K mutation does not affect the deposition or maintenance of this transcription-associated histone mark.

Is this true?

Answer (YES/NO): NO